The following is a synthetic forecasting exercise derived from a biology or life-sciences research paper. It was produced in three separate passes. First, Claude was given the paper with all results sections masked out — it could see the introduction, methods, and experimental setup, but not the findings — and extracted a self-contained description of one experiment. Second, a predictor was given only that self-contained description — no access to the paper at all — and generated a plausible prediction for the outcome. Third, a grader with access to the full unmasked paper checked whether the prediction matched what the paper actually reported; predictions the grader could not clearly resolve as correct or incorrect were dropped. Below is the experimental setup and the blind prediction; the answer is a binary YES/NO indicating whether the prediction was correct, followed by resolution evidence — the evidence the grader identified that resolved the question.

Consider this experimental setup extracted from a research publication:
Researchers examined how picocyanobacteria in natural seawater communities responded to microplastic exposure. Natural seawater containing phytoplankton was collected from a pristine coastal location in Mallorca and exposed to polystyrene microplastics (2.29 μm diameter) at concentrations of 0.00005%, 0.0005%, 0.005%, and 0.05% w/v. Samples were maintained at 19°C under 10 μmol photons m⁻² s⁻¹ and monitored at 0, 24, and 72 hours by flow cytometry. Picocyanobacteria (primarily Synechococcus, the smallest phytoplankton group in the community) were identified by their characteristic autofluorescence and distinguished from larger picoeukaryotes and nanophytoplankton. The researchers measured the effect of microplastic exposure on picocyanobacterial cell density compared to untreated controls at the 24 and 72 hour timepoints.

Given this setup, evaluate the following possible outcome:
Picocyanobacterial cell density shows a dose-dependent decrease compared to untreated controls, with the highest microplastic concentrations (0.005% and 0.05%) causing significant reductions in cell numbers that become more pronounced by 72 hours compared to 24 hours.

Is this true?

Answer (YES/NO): NO